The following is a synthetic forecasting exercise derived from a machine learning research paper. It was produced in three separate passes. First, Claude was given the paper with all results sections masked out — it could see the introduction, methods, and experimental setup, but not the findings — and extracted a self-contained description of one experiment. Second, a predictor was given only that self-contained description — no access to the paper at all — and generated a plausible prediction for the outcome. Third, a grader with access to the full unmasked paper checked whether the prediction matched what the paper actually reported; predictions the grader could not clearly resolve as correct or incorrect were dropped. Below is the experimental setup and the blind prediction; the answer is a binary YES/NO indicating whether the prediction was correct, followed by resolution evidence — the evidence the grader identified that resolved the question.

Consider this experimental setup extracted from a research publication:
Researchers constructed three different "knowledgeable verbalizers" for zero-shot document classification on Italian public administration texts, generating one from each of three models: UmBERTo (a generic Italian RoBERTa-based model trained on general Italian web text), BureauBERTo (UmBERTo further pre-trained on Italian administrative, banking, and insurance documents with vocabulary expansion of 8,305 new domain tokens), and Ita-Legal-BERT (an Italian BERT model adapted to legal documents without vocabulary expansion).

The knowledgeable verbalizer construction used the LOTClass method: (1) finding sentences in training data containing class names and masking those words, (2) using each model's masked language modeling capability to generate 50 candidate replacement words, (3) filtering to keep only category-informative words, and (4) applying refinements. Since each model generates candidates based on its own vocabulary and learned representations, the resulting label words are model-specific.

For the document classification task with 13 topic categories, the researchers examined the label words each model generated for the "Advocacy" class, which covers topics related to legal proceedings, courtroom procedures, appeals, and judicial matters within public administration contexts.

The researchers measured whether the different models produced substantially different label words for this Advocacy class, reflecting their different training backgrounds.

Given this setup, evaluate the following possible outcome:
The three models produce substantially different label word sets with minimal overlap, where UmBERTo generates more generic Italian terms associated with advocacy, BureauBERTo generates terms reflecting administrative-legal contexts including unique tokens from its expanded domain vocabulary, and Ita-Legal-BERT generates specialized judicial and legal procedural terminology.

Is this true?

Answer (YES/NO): NO